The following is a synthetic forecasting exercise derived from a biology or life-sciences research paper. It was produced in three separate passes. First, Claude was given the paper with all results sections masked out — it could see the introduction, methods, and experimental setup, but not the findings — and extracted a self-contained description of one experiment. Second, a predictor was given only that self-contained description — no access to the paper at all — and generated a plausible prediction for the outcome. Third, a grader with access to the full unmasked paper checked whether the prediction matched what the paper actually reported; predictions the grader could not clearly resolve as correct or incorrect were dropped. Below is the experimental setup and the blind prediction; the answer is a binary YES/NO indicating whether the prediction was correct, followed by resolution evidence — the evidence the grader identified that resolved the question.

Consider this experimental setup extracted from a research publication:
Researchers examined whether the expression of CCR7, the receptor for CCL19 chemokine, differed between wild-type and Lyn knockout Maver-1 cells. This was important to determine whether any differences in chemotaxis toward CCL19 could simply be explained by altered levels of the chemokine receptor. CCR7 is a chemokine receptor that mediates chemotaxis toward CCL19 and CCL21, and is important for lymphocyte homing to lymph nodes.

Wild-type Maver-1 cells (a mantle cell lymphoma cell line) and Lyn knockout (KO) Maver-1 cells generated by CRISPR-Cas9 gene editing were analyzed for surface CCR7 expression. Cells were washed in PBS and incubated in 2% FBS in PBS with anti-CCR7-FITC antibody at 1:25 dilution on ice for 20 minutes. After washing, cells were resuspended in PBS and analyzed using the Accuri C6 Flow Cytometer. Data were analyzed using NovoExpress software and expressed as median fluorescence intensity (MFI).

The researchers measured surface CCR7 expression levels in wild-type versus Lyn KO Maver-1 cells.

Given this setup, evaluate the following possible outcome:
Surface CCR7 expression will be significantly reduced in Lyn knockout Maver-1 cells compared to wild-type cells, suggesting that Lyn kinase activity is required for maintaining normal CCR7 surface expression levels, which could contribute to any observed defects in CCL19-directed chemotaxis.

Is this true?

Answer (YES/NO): YES